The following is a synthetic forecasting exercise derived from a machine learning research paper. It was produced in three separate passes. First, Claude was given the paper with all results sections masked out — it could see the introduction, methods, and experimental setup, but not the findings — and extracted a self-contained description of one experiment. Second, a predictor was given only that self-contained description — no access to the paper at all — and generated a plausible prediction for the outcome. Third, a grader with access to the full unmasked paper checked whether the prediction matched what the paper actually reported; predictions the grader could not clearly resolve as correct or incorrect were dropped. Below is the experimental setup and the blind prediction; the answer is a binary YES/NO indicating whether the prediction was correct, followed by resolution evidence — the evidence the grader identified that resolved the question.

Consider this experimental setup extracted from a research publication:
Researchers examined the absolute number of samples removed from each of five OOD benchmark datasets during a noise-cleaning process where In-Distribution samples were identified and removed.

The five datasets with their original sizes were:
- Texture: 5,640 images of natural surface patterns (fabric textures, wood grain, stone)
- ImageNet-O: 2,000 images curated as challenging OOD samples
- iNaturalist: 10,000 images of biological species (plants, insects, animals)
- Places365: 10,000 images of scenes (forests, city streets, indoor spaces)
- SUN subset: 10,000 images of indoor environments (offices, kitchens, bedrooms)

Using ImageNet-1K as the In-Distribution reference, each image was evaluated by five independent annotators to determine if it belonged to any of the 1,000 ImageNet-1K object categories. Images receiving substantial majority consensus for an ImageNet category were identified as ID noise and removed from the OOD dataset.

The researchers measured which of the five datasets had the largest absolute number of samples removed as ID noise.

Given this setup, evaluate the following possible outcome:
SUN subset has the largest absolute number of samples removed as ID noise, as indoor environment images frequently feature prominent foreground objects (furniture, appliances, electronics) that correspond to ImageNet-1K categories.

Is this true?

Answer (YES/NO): NO